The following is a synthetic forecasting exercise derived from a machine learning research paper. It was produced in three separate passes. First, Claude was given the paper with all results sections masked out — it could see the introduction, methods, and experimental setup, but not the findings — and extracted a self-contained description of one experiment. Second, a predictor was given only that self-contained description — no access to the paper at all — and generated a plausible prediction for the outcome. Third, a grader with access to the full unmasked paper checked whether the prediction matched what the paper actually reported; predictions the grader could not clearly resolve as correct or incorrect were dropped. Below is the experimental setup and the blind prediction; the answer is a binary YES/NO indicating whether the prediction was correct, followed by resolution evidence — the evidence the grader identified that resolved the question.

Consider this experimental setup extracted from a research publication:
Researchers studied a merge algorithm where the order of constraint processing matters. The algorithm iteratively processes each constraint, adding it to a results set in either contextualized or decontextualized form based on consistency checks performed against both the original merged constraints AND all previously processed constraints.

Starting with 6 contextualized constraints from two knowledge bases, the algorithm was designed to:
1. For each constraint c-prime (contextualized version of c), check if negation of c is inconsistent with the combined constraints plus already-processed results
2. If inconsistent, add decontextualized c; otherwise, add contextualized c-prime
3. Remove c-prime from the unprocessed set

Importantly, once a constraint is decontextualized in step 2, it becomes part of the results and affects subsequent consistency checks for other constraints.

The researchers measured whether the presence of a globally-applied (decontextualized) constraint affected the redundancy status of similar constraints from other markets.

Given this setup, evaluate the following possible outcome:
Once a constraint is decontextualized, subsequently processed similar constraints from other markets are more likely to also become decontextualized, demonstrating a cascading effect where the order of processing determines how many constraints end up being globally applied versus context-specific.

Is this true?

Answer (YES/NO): NO